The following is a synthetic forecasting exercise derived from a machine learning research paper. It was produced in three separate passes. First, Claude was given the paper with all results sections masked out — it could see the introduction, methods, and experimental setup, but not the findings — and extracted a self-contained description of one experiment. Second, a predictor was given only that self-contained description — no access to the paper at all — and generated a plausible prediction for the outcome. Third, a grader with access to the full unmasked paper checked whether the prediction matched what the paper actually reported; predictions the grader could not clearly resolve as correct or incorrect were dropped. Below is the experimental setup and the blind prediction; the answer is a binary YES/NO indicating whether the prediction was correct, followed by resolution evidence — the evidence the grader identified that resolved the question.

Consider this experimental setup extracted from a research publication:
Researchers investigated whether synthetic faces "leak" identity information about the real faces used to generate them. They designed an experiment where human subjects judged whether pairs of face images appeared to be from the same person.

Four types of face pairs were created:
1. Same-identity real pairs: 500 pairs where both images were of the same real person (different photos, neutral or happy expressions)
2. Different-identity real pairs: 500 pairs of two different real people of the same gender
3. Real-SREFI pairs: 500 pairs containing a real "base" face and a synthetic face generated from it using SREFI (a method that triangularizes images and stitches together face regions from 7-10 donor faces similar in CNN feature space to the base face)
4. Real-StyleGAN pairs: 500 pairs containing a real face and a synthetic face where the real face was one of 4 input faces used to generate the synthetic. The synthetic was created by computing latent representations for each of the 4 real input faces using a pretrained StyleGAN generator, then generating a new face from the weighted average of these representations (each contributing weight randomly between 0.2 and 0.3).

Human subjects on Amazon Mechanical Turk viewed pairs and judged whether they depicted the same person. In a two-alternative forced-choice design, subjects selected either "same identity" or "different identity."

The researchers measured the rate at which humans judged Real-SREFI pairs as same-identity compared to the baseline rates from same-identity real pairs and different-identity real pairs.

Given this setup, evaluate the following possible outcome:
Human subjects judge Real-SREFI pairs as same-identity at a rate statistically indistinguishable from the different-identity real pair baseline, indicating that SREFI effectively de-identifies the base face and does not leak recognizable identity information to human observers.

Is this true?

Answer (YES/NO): YES